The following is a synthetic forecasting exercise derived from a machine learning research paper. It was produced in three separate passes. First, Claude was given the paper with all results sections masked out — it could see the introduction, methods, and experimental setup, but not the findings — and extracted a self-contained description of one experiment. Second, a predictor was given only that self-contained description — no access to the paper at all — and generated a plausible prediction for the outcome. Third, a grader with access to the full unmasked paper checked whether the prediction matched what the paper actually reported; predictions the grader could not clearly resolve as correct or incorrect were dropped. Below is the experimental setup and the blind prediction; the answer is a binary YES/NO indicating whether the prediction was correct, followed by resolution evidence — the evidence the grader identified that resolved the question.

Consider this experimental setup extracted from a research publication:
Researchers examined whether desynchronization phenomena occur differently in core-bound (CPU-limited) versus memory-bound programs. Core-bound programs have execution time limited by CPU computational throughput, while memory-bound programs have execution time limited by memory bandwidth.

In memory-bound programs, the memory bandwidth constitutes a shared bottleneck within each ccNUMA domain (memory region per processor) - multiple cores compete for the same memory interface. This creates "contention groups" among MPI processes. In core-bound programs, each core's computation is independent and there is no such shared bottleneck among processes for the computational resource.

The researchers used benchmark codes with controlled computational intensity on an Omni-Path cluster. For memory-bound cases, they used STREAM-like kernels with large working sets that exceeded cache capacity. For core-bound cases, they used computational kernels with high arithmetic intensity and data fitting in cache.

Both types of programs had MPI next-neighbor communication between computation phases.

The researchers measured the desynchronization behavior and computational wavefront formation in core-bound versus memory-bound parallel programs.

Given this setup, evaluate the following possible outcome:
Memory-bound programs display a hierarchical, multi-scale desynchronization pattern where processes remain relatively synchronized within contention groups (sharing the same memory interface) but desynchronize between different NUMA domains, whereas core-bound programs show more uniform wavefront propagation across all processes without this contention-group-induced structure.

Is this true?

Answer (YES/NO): NO